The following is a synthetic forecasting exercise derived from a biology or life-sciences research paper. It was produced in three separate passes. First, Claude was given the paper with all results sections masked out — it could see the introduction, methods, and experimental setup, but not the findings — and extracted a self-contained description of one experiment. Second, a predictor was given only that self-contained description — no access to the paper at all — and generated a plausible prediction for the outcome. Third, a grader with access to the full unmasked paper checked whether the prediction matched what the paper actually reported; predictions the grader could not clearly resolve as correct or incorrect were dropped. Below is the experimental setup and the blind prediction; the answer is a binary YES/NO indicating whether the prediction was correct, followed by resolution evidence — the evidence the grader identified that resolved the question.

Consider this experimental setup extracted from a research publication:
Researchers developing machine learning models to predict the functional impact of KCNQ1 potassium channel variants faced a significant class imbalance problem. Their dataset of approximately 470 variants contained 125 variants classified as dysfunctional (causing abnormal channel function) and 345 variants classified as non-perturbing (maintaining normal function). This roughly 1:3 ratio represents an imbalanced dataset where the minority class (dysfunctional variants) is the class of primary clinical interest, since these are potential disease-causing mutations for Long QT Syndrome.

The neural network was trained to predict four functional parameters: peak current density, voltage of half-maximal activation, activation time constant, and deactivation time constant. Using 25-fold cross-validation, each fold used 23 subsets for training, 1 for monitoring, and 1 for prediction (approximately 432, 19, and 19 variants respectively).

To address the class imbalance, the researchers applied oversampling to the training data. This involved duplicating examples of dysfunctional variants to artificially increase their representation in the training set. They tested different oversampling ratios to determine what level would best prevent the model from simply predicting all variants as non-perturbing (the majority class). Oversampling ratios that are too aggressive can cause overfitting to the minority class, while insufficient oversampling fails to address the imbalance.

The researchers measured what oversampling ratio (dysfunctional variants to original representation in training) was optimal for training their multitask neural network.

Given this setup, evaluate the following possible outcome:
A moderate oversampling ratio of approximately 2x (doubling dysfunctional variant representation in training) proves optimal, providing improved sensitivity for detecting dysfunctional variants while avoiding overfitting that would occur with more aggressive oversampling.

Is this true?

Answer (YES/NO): NO